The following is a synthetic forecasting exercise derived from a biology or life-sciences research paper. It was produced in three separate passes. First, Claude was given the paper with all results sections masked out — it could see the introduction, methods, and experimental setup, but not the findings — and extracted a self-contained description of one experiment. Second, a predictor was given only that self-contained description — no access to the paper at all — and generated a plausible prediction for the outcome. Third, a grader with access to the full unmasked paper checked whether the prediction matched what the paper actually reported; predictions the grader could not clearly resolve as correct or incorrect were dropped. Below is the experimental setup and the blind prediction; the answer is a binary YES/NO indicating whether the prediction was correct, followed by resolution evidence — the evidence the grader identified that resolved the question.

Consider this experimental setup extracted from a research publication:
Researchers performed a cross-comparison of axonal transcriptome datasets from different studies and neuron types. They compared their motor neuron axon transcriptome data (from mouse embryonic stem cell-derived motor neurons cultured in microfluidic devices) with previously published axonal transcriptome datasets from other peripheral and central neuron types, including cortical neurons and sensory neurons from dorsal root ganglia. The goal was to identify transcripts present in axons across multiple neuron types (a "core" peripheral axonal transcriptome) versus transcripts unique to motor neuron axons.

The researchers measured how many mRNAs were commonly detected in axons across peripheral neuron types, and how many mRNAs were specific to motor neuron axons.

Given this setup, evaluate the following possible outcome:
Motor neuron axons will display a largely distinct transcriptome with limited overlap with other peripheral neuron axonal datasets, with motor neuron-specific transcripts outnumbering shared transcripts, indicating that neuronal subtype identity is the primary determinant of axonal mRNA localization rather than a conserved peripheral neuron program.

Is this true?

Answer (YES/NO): NO